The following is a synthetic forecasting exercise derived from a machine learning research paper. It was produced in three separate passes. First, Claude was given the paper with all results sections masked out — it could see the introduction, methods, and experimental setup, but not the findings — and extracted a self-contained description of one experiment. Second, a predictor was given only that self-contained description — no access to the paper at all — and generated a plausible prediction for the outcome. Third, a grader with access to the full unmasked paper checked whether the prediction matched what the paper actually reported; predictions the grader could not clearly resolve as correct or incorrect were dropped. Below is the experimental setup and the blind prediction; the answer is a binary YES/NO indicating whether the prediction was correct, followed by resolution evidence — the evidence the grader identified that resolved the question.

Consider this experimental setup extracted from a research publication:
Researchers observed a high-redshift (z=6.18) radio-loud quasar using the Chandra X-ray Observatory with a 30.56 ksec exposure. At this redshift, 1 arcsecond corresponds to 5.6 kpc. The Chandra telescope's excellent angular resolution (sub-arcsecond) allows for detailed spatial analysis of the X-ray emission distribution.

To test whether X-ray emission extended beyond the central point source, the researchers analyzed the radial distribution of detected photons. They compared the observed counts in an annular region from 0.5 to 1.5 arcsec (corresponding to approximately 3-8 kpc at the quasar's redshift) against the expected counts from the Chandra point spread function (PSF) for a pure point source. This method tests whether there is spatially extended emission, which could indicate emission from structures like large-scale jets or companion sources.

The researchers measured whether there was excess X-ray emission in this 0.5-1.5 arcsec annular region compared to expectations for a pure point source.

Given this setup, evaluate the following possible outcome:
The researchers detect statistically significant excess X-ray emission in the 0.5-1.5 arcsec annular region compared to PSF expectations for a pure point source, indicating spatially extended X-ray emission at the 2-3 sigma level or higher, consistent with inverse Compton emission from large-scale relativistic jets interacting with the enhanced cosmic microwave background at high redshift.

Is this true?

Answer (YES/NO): YES